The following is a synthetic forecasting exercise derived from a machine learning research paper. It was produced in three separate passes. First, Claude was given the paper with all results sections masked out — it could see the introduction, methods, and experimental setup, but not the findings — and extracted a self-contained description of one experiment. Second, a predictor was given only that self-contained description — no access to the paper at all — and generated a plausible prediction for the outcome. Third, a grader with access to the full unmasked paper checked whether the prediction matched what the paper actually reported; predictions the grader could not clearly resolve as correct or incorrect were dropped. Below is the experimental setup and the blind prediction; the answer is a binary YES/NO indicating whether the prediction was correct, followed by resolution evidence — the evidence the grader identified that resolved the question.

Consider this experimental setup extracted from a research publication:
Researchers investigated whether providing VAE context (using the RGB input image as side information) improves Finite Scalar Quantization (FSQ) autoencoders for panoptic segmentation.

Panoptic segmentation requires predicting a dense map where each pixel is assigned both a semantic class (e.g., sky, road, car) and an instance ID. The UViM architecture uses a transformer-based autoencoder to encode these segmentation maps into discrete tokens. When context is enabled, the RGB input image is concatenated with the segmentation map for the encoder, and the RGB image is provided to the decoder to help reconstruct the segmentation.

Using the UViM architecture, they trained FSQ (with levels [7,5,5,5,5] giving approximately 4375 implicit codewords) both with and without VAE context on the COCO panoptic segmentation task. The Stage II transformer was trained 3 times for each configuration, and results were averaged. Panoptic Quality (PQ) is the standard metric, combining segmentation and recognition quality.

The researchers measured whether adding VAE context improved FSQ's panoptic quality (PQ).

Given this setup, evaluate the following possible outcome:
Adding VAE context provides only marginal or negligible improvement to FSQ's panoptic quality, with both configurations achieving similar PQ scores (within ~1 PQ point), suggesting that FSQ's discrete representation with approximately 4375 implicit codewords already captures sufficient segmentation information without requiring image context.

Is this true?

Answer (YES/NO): NO